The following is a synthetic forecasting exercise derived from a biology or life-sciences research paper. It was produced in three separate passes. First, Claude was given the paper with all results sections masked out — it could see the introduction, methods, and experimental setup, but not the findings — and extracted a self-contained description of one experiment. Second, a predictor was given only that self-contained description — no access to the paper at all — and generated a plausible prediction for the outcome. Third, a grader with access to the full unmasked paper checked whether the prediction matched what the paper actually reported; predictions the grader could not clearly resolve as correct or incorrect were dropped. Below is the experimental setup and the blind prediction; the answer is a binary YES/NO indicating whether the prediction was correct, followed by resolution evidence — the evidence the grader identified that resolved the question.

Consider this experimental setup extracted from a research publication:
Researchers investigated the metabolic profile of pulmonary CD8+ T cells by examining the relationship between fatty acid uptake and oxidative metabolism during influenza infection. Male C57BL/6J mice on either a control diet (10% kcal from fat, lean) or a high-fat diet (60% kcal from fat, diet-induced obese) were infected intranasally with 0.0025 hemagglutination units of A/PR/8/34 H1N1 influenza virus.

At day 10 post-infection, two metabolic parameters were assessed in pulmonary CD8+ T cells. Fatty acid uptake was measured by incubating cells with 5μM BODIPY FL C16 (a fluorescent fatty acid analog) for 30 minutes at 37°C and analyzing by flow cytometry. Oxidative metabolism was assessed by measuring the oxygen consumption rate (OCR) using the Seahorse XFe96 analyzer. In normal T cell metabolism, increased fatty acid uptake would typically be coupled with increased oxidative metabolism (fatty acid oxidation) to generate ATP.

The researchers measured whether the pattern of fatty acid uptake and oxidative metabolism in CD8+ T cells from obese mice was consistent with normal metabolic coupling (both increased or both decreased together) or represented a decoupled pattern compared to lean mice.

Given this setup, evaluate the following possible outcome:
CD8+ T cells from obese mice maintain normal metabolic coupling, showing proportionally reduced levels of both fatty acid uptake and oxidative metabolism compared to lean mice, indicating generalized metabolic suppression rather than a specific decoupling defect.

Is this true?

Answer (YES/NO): NO